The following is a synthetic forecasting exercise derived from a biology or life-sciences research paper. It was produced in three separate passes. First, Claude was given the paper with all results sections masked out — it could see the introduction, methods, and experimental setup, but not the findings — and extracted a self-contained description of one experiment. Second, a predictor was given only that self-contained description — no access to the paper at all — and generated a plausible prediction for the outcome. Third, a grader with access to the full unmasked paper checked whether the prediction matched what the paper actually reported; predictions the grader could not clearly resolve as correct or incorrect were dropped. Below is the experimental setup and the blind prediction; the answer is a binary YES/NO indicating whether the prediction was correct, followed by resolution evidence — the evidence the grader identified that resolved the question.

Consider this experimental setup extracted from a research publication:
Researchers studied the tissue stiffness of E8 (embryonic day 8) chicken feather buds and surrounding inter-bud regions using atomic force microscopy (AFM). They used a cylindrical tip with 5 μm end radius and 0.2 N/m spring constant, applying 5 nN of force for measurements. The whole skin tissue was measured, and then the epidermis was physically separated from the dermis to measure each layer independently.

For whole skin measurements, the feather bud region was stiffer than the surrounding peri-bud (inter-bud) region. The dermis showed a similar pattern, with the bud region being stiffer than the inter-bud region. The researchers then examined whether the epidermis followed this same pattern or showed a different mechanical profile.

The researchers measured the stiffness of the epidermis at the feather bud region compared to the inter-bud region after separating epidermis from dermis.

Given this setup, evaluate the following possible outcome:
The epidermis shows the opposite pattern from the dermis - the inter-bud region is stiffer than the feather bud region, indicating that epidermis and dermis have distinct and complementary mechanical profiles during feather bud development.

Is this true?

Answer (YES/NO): YES